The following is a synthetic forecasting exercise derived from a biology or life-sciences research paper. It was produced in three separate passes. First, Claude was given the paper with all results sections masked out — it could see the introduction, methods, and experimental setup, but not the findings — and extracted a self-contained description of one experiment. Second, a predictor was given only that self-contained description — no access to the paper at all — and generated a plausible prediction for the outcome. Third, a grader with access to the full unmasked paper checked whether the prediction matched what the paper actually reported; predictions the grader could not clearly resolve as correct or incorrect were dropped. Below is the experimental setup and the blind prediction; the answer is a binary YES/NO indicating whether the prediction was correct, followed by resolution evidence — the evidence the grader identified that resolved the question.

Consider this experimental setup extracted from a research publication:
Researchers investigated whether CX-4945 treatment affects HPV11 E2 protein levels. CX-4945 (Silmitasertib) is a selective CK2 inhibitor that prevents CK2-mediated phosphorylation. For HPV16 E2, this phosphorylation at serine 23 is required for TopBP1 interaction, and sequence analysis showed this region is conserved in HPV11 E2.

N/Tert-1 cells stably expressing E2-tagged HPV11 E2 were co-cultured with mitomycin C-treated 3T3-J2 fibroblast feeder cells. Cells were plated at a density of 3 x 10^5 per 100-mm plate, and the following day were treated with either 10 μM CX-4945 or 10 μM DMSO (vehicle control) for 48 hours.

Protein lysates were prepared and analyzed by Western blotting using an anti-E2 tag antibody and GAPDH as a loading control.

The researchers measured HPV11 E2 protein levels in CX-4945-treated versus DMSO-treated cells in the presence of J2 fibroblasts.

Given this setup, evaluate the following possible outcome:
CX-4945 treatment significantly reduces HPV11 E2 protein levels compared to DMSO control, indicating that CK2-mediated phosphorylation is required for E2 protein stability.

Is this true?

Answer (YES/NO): YES